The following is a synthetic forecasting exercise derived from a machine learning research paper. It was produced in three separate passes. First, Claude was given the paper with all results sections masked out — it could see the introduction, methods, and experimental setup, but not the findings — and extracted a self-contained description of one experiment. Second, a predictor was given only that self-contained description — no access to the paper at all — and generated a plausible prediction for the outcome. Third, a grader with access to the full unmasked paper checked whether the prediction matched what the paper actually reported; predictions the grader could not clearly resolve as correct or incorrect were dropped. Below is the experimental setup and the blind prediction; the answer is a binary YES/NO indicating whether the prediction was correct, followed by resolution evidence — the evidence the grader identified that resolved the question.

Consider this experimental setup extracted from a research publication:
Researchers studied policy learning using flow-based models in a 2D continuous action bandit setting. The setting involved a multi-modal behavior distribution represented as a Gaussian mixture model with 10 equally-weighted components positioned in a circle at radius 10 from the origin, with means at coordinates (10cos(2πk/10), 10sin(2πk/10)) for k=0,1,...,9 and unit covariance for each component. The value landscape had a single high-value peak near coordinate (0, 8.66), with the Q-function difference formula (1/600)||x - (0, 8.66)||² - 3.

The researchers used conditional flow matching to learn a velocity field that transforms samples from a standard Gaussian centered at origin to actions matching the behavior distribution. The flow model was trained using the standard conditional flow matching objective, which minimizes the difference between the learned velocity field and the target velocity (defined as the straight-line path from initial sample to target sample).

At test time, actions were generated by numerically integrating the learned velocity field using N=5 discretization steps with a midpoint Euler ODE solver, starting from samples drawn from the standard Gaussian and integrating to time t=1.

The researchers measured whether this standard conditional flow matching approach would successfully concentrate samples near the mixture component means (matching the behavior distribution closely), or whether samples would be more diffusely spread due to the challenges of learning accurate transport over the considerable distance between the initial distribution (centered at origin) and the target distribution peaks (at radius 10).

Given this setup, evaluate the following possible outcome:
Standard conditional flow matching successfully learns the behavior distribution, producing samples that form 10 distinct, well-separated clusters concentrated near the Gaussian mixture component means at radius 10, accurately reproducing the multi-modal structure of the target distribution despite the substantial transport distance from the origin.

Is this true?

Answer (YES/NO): NO